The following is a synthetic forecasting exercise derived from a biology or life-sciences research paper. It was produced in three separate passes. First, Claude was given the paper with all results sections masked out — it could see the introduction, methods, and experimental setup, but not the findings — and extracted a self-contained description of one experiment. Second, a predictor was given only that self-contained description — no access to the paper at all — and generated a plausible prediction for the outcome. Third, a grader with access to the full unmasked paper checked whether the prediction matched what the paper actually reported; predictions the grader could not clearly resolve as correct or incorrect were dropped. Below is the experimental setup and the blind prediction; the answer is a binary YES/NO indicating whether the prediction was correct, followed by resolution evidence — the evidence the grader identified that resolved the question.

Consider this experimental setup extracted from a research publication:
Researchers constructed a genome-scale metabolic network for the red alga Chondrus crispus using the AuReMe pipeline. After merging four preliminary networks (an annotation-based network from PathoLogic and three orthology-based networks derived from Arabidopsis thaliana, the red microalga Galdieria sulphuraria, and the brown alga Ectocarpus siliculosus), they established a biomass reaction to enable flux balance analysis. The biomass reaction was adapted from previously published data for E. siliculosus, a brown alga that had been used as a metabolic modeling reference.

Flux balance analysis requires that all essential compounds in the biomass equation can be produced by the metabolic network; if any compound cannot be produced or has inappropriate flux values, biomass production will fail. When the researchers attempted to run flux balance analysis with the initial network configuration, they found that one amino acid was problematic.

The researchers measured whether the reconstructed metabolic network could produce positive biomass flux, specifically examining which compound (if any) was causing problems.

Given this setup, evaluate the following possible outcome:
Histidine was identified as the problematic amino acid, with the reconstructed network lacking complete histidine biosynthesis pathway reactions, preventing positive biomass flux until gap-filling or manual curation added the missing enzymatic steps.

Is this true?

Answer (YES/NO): NO